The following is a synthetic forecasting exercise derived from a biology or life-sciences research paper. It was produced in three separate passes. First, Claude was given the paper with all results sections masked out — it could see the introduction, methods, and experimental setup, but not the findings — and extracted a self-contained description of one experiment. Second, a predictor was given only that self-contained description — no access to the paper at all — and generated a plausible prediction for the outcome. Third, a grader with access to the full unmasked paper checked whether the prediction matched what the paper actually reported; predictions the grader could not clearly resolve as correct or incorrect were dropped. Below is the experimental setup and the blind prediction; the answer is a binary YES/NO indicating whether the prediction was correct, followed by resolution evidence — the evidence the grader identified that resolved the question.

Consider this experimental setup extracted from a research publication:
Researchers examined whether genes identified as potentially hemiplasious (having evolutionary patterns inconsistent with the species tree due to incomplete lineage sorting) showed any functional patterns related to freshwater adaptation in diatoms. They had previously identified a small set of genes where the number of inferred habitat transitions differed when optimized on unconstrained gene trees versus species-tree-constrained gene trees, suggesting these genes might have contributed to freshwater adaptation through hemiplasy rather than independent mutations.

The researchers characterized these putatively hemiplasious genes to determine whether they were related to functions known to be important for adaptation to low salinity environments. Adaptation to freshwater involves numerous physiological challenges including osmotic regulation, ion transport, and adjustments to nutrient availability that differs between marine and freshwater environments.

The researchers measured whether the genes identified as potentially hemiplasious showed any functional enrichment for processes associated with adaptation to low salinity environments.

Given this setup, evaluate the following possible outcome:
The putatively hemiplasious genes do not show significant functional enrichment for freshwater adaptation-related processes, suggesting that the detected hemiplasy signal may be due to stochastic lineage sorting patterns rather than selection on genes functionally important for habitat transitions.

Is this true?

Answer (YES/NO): NO